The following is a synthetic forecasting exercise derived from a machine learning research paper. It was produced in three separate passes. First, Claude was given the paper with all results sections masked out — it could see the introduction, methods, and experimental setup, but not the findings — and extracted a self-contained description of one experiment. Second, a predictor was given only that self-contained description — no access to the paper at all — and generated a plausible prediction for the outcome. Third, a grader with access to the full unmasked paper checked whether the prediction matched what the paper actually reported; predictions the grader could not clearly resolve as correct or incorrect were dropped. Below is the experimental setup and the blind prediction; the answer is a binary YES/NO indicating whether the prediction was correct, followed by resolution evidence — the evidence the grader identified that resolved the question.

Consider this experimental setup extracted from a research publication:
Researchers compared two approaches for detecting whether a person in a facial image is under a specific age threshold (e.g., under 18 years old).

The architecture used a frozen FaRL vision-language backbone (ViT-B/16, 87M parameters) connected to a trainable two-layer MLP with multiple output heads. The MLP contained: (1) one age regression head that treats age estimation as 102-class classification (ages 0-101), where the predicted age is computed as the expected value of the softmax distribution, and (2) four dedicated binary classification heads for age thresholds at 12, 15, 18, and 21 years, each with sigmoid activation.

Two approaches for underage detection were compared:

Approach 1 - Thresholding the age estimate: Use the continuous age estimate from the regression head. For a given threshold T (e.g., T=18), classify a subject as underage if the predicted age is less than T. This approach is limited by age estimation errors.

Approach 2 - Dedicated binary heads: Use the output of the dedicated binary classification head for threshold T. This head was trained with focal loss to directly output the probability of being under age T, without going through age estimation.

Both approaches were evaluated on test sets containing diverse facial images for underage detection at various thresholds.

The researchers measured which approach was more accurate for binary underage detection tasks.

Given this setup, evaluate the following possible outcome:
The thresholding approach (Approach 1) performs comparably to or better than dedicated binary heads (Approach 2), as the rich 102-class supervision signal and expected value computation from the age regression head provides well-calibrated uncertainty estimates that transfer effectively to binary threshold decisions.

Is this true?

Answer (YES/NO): NO